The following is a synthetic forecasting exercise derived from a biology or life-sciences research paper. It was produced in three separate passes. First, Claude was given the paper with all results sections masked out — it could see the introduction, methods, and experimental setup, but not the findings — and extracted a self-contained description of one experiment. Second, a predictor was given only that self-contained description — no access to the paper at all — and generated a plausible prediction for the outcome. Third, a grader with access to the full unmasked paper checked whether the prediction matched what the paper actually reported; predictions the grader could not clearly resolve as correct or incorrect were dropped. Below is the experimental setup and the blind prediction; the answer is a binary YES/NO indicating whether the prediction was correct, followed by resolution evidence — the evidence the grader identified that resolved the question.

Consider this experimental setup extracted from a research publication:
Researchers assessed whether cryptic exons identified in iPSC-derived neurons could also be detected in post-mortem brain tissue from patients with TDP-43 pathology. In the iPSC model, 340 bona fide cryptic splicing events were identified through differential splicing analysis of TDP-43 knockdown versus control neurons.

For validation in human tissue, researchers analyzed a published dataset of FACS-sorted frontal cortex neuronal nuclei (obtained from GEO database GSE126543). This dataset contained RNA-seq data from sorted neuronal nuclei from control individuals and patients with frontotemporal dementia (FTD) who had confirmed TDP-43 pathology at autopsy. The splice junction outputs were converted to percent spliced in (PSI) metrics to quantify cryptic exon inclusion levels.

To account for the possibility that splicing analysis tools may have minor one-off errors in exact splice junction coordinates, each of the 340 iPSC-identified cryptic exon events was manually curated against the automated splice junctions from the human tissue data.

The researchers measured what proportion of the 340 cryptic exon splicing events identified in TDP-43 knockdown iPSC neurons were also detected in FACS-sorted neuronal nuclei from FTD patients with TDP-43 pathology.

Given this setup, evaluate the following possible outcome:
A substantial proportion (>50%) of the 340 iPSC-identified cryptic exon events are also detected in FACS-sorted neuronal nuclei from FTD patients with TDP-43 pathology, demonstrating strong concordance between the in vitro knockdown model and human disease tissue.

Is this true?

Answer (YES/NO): YES